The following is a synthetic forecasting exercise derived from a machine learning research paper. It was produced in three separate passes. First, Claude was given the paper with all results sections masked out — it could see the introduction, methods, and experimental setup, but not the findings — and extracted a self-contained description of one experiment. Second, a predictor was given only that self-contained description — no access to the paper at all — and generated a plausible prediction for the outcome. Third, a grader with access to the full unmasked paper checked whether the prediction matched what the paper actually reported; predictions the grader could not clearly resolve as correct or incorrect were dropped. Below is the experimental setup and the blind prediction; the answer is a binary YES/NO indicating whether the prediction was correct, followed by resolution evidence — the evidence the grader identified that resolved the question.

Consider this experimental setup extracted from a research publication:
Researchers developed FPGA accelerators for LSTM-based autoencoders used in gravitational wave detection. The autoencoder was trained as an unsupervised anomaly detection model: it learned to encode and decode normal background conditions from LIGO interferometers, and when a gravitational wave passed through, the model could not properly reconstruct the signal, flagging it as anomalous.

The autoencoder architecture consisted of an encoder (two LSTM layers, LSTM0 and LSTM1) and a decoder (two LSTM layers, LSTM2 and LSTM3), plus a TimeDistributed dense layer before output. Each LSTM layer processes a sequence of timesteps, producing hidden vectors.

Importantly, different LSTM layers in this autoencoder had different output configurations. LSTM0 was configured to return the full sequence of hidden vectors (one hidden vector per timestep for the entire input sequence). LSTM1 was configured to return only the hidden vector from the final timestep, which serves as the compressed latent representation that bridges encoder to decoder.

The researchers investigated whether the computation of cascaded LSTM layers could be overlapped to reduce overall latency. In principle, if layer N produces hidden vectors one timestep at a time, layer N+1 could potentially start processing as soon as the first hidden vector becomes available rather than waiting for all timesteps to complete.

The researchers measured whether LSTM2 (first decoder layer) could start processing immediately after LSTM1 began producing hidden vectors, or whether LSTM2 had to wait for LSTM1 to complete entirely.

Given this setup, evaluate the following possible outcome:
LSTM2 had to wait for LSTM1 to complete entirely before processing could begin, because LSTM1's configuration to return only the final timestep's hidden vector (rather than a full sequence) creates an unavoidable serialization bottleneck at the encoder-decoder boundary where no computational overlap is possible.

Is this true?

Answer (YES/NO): YES